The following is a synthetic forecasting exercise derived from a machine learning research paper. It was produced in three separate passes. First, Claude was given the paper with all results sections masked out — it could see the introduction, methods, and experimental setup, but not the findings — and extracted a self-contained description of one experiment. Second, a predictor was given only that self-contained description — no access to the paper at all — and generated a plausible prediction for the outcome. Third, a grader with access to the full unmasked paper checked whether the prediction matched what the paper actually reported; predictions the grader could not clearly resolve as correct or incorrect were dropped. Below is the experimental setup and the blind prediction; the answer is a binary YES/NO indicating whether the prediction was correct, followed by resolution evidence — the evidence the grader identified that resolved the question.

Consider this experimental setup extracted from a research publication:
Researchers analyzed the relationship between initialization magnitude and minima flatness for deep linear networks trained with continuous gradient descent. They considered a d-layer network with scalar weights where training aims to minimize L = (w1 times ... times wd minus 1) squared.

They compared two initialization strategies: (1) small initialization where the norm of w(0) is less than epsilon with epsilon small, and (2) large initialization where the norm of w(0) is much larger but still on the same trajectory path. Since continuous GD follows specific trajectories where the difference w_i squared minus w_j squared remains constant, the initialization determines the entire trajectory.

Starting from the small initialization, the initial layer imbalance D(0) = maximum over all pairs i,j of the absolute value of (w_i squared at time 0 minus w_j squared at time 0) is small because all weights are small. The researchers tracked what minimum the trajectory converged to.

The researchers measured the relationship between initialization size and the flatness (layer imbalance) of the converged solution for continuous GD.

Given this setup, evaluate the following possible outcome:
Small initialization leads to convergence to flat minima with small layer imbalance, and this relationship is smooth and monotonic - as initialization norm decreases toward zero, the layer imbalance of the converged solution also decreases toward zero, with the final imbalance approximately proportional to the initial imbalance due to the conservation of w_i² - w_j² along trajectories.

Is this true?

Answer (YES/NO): YES